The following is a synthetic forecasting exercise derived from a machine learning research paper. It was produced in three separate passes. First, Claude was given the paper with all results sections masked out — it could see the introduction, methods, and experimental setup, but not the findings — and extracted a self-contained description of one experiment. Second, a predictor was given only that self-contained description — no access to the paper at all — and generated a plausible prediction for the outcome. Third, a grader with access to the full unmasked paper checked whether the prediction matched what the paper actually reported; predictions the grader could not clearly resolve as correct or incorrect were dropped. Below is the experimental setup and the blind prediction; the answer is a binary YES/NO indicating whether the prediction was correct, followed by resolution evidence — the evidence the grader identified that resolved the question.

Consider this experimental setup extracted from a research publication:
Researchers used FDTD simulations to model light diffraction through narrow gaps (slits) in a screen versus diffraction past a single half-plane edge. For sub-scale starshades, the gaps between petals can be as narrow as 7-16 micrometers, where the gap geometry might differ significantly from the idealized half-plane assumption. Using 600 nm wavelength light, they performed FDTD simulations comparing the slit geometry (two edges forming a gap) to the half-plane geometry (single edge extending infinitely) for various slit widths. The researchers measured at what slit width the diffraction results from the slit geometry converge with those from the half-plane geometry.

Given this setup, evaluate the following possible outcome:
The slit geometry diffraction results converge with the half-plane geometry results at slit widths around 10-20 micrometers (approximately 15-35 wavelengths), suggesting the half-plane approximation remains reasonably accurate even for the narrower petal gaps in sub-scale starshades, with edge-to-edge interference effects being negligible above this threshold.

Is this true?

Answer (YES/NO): NO